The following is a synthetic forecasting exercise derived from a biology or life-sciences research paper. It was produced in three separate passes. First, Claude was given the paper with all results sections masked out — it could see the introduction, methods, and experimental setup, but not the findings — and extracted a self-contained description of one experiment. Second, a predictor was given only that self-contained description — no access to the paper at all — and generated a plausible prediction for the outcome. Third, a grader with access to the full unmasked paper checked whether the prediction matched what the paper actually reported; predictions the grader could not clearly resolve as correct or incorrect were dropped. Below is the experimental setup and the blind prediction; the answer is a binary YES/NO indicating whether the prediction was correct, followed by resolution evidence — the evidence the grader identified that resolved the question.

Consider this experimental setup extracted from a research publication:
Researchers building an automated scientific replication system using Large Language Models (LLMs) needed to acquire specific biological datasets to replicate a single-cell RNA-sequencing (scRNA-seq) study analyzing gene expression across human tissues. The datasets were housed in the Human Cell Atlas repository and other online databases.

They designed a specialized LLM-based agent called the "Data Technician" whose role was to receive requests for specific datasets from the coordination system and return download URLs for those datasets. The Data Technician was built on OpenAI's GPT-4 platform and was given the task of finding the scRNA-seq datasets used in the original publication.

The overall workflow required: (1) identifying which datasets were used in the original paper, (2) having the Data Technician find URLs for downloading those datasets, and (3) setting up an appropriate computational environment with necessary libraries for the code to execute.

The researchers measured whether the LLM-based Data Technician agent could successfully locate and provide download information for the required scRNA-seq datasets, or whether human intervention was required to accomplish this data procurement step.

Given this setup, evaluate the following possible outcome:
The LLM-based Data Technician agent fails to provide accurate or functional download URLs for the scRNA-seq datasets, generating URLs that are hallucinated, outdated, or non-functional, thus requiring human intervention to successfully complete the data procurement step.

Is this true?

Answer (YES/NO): NO